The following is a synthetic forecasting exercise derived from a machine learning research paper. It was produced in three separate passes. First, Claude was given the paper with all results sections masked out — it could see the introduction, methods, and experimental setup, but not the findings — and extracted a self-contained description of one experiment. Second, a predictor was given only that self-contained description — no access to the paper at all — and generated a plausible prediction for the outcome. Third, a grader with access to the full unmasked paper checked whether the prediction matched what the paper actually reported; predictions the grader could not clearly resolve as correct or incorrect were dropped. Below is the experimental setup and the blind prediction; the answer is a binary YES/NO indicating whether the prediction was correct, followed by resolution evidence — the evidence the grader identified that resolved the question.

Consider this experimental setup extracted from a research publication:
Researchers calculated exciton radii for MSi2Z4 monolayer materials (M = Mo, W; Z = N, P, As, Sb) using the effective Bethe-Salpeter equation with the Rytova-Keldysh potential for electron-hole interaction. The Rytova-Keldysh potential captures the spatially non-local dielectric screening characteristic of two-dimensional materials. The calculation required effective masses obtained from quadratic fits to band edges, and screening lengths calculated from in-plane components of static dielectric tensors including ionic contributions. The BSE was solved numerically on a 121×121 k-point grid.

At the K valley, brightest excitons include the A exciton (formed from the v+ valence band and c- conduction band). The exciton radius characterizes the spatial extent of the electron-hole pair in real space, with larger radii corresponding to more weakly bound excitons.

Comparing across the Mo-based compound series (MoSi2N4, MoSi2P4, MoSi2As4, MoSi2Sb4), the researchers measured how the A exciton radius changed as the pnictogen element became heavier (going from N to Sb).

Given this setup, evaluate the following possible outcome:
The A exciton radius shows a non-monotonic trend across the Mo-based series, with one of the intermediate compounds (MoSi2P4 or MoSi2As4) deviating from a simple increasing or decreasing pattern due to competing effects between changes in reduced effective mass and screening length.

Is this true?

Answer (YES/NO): NO